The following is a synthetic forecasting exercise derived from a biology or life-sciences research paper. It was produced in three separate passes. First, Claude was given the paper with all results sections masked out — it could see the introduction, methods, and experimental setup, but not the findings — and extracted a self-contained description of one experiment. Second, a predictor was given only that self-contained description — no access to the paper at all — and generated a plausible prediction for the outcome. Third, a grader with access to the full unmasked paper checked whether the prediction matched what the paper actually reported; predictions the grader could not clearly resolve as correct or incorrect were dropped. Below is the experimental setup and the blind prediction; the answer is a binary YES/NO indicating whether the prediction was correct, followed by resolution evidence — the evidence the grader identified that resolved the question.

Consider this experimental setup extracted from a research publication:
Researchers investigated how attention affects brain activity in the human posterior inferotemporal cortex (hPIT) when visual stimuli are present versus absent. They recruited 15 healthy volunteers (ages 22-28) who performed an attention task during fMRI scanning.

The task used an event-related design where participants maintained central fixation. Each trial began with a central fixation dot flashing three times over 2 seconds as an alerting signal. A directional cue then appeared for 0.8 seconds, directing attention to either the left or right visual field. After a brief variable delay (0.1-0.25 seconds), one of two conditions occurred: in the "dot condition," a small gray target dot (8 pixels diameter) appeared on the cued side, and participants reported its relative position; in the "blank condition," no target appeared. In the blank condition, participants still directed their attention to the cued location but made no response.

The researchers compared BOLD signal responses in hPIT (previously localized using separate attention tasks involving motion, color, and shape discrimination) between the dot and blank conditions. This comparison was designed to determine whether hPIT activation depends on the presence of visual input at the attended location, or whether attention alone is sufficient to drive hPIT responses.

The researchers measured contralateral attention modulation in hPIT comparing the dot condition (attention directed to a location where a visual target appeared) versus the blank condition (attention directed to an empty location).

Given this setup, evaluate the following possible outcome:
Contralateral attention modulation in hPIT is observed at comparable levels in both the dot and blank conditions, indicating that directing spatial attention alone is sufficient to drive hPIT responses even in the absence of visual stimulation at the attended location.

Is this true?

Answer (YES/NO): NO